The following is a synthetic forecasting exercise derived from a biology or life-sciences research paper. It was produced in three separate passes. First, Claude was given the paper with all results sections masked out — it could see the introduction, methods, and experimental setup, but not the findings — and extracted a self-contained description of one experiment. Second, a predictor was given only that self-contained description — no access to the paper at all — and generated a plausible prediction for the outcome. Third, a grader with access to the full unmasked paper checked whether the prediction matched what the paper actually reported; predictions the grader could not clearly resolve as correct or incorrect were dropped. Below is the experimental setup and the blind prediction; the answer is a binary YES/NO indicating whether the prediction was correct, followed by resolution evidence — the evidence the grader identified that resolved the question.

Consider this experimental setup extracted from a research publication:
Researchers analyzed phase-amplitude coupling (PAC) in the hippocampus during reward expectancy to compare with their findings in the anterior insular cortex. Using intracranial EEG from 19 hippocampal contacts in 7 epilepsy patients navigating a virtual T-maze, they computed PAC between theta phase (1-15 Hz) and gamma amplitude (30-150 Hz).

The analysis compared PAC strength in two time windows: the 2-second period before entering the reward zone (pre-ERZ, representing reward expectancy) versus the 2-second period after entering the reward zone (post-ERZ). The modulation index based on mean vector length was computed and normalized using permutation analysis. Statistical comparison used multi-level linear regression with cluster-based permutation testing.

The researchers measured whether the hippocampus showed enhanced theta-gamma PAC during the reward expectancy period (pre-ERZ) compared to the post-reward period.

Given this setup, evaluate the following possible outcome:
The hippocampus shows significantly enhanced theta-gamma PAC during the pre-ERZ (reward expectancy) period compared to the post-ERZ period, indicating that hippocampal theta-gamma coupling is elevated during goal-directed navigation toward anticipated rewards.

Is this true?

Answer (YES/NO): NO